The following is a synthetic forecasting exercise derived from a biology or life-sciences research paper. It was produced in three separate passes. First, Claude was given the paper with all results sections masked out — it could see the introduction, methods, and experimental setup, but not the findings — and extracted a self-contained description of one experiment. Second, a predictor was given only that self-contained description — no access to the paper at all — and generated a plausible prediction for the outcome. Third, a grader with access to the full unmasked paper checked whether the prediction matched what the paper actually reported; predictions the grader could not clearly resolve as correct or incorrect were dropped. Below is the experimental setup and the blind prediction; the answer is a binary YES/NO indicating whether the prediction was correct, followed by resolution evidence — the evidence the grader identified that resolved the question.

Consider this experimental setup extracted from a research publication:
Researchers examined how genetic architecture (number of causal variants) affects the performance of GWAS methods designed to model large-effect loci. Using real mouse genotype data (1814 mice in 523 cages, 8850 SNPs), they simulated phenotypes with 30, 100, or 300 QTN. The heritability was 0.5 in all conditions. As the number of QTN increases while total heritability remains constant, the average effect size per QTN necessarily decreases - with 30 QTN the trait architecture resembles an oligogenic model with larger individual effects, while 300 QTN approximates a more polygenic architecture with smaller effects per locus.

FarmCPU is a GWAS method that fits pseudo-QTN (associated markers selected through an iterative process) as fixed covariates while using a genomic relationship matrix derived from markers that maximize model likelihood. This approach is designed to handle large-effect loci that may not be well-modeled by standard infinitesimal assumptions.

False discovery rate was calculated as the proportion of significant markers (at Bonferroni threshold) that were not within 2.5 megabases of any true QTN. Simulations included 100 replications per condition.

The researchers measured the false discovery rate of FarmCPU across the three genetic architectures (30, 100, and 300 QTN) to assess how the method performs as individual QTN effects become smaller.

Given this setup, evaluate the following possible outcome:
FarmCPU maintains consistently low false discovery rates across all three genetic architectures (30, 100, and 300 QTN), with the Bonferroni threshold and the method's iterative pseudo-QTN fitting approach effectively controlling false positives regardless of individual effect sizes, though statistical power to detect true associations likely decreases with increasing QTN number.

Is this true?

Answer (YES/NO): NO